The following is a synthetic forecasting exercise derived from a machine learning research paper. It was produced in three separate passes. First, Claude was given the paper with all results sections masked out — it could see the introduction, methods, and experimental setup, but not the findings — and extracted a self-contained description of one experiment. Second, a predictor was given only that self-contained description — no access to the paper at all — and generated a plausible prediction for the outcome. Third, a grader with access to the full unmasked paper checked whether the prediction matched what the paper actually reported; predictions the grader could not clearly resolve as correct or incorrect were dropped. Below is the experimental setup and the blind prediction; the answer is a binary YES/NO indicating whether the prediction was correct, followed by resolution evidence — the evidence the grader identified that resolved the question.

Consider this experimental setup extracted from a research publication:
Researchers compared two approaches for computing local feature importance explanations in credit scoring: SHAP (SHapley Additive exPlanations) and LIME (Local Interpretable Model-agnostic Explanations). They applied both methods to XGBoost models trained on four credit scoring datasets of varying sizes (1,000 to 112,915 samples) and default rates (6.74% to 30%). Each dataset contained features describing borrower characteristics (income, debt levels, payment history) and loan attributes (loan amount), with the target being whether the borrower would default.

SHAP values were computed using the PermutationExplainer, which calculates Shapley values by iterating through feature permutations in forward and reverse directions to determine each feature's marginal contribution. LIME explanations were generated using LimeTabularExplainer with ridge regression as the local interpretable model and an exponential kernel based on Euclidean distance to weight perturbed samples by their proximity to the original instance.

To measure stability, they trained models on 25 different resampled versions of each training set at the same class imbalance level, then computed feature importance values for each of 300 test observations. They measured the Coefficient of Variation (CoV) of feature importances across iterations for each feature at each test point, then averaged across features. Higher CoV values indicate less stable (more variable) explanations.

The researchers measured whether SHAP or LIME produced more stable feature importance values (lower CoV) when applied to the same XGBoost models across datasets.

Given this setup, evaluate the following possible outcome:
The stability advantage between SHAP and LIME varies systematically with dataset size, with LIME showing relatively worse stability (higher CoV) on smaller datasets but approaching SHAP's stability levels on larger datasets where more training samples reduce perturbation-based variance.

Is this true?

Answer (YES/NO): NO